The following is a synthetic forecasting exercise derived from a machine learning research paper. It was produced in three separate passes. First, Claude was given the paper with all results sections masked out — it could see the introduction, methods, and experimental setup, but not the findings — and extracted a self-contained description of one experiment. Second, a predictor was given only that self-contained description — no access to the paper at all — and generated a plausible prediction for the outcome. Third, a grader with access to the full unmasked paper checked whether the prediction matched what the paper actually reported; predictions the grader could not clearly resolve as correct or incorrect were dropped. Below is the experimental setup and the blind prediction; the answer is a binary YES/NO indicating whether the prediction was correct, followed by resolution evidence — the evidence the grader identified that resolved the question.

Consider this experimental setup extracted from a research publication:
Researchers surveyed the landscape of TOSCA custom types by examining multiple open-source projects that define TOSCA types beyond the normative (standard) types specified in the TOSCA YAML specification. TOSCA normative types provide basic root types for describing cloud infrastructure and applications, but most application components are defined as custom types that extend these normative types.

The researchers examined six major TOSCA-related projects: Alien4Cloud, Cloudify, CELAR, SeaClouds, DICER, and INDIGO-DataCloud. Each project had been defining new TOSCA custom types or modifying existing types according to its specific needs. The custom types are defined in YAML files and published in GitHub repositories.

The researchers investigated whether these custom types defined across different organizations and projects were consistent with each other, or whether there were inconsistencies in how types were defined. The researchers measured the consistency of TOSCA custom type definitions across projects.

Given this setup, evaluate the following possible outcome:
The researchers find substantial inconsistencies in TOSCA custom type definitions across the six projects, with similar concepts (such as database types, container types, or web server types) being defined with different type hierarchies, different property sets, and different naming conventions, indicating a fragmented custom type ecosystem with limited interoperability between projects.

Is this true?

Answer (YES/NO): NO